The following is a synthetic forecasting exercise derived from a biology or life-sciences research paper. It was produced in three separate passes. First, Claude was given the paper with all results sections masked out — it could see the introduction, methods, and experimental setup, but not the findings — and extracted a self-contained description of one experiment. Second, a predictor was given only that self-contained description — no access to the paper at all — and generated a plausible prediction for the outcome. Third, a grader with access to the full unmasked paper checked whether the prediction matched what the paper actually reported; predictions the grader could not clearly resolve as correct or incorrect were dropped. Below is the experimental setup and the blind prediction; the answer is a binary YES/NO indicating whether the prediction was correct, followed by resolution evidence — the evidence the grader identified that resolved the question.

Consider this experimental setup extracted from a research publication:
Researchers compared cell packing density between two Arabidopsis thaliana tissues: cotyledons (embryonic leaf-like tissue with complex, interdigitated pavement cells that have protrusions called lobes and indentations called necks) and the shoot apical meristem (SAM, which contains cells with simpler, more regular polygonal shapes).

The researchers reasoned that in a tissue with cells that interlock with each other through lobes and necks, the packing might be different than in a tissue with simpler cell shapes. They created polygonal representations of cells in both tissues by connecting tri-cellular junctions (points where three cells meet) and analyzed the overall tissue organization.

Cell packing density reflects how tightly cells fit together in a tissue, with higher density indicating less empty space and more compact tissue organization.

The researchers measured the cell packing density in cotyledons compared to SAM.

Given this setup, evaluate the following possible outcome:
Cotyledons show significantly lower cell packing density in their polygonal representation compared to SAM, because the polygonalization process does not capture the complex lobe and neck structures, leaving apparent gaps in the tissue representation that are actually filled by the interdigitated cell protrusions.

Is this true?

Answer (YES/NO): NO